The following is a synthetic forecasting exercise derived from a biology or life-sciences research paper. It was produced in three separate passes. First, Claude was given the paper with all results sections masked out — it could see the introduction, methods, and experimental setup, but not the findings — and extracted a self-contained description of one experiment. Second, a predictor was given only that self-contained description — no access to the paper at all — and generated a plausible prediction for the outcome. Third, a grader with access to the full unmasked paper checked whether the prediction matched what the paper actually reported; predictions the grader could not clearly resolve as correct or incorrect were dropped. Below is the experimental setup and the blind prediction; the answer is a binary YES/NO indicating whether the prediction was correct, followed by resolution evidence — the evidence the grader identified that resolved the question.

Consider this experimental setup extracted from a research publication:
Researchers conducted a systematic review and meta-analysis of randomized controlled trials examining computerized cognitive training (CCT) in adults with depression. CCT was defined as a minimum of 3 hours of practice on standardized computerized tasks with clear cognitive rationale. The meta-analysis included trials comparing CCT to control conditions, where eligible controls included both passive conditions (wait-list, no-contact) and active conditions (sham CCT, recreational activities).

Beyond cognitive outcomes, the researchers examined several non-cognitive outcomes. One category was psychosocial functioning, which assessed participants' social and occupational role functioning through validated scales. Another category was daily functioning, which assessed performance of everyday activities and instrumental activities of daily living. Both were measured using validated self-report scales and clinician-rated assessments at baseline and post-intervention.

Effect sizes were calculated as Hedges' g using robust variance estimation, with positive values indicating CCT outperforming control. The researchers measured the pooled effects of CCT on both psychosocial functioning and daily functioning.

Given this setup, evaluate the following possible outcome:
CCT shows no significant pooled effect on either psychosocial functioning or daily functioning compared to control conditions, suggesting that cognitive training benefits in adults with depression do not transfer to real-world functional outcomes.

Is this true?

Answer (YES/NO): NO